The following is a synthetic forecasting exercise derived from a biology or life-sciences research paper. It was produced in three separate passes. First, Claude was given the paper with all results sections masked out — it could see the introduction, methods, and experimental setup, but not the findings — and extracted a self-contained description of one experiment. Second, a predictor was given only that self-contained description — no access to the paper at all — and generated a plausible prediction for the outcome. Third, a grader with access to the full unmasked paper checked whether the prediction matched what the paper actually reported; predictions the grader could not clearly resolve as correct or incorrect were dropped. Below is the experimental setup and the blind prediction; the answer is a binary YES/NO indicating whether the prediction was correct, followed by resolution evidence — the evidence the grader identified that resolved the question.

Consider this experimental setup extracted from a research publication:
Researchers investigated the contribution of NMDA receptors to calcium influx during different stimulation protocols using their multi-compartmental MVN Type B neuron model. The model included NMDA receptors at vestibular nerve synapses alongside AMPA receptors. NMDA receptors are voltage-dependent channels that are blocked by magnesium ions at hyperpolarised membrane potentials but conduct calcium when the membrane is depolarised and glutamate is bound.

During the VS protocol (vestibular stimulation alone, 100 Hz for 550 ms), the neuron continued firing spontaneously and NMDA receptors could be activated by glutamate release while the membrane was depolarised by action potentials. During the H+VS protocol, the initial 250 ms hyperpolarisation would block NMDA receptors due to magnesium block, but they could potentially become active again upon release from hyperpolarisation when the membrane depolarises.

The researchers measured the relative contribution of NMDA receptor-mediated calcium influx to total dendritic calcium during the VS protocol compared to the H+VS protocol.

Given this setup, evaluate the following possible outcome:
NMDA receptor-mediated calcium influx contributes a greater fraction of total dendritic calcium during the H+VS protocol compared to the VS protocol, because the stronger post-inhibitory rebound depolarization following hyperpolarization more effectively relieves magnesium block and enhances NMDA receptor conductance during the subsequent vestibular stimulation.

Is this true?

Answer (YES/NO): NO